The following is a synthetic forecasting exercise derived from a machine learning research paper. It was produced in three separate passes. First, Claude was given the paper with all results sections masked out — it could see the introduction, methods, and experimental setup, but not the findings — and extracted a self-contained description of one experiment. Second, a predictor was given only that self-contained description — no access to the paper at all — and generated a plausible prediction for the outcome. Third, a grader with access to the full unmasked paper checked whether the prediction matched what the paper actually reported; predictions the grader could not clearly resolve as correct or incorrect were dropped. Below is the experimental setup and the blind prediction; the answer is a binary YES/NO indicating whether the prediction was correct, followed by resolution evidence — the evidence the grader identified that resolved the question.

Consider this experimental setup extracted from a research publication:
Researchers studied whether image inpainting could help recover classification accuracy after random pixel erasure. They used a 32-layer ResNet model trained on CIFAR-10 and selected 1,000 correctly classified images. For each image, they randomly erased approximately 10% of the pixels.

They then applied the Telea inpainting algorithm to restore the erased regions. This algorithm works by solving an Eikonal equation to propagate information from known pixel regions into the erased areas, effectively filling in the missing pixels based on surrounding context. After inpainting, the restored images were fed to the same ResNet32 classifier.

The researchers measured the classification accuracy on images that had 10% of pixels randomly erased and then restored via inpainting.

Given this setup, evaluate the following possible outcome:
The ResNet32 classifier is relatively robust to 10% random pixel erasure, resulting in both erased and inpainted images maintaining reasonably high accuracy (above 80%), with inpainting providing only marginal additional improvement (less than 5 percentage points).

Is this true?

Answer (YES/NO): NO